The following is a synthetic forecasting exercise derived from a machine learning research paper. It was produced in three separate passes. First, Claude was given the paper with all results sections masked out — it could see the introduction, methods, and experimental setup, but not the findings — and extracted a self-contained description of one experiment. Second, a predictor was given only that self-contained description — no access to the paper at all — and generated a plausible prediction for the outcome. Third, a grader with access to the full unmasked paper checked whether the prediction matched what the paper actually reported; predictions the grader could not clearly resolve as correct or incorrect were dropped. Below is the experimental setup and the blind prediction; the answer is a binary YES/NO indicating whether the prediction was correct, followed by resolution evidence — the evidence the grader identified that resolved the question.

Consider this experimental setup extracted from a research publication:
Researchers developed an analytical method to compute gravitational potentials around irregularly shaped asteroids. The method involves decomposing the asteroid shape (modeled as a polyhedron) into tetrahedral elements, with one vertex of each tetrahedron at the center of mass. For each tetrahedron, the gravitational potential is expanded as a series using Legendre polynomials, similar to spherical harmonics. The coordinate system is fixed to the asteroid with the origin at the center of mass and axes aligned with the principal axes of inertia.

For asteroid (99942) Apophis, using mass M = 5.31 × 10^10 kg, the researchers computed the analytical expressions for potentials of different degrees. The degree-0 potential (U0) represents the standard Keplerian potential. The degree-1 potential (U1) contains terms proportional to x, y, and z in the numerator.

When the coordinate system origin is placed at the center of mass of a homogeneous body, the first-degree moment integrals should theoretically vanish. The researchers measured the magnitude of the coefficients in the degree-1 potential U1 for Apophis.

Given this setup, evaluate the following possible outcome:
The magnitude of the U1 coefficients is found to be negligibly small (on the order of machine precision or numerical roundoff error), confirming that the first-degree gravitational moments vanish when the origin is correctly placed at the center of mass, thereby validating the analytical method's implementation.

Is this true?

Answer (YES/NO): YES